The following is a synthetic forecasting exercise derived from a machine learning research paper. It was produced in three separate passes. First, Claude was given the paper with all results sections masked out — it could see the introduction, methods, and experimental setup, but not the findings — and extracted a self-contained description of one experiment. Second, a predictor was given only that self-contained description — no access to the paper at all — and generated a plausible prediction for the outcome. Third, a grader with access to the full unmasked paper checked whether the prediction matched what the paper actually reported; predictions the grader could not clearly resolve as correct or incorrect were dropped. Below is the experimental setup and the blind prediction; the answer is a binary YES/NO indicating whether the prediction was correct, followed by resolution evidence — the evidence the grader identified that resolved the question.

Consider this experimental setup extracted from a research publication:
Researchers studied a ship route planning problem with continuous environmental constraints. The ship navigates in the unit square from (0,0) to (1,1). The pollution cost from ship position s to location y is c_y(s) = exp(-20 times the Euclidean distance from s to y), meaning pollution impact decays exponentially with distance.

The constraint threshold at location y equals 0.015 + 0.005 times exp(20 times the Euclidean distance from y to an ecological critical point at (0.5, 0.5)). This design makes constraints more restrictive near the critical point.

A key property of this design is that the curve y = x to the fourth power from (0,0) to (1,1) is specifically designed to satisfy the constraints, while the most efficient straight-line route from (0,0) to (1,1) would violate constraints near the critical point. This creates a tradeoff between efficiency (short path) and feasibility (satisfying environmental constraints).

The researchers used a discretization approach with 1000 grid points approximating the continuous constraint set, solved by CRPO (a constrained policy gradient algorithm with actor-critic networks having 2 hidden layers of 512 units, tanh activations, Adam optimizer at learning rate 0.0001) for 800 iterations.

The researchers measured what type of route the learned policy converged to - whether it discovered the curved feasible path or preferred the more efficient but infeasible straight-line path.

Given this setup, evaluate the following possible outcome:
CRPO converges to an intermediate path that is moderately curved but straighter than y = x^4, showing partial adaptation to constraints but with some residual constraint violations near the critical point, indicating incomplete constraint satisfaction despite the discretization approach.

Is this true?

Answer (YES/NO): NO